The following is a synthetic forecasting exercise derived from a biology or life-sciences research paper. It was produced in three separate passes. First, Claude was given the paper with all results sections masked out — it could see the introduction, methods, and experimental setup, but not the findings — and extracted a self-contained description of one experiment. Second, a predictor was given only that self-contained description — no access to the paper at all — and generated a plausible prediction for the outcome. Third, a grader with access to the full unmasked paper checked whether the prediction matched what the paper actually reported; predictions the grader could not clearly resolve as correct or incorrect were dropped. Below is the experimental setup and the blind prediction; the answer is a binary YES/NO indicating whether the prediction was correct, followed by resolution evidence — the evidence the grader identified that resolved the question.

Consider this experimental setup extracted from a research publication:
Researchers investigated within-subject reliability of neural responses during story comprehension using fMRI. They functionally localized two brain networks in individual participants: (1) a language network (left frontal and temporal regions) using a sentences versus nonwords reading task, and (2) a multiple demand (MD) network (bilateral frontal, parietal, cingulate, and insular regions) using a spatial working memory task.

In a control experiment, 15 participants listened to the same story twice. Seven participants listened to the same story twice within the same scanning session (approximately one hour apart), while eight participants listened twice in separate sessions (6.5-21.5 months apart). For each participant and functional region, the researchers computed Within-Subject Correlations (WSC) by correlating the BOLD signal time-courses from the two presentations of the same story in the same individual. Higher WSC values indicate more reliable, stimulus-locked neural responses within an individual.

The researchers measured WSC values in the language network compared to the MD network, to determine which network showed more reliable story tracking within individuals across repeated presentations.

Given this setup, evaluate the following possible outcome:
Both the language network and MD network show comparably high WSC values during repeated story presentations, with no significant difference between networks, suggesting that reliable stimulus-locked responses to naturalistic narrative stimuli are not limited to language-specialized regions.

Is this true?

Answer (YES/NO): NO